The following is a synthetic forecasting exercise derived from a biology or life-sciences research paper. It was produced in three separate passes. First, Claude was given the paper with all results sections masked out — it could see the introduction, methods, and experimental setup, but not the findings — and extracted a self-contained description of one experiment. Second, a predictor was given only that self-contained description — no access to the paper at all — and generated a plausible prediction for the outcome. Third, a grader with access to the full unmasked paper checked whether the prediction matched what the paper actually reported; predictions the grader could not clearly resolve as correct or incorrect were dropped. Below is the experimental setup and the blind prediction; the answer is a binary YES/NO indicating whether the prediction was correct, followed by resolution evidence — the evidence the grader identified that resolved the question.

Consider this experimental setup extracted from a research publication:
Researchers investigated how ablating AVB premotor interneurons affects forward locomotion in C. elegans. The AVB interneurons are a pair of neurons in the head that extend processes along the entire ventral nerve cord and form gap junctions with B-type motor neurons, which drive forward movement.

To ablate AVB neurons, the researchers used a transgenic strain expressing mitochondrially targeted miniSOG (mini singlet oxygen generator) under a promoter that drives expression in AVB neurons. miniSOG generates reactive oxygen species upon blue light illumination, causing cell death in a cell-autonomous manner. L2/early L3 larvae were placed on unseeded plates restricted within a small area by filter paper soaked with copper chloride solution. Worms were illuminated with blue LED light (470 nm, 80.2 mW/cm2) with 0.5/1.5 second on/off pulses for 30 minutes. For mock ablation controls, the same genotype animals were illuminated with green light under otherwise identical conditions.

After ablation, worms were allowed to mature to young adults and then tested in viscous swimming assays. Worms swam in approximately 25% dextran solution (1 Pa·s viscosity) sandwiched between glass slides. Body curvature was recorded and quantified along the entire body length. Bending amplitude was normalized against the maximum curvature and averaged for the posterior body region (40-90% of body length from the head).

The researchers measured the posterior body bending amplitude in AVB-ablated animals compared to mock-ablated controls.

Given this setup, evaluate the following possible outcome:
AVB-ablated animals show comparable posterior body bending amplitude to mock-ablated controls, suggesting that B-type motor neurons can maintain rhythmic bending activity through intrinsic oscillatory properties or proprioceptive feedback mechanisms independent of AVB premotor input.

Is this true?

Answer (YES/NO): NO